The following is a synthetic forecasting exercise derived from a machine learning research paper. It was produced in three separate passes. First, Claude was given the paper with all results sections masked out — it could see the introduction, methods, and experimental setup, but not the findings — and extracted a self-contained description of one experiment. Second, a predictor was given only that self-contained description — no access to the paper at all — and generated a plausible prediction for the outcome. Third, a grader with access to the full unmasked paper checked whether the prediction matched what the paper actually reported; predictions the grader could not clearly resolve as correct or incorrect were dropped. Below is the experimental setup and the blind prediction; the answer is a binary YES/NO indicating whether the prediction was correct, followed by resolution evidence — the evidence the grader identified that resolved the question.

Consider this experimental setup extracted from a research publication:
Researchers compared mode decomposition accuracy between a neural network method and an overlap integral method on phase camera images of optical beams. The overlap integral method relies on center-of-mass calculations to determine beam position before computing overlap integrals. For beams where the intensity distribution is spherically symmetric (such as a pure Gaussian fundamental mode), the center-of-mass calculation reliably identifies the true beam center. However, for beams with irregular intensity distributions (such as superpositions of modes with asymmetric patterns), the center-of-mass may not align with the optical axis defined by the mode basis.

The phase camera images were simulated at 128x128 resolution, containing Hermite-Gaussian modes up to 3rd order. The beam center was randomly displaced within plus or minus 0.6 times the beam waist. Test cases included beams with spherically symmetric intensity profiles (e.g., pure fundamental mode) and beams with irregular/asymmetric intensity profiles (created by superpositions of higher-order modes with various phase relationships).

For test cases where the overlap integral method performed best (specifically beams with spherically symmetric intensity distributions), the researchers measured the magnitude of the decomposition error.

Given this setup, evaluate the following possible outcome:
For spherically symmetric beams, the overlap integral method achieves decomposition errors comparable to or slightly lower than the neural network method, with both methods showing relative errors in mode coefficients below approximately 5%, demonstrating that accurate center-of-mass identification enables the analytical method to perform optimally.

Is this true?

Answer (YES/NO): NO